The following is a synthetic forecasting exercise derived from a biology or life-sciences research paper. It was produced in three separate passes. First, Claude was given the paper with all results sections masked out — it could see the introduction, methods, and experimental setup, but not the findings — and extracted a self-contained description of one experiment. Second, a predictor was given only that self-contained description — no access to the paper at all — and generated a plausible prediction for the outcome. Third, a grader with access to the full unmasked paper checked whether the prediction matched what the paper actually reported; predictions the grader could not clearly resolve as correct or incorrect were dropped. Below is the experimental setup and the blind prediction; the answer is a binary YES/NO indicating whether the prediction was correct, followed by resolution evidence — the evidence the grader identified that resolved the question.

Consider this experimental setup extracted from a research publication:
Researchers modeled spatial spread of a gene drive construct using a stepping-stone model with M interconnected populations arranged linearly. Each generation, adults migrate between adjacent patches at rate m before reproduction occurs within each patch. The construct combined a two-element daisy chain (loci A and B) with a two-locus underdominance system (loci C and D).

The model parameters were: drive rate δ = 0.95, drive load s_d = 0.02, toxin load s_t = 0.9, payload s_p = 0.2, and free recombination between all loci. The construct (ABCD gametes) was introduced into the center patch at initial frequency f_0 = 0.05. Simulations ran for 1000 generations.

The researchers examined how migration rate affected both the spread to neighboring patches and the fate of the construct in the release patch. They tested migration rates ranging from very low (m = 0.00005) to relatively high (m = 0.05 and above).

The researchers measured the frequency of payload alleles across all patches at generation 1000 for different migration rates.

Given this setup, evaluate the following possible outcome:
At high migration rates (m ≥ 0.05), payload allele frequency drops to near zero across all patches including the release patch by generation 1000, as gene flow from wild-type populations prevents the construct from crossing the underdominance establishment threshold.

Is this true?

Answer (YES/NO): NO